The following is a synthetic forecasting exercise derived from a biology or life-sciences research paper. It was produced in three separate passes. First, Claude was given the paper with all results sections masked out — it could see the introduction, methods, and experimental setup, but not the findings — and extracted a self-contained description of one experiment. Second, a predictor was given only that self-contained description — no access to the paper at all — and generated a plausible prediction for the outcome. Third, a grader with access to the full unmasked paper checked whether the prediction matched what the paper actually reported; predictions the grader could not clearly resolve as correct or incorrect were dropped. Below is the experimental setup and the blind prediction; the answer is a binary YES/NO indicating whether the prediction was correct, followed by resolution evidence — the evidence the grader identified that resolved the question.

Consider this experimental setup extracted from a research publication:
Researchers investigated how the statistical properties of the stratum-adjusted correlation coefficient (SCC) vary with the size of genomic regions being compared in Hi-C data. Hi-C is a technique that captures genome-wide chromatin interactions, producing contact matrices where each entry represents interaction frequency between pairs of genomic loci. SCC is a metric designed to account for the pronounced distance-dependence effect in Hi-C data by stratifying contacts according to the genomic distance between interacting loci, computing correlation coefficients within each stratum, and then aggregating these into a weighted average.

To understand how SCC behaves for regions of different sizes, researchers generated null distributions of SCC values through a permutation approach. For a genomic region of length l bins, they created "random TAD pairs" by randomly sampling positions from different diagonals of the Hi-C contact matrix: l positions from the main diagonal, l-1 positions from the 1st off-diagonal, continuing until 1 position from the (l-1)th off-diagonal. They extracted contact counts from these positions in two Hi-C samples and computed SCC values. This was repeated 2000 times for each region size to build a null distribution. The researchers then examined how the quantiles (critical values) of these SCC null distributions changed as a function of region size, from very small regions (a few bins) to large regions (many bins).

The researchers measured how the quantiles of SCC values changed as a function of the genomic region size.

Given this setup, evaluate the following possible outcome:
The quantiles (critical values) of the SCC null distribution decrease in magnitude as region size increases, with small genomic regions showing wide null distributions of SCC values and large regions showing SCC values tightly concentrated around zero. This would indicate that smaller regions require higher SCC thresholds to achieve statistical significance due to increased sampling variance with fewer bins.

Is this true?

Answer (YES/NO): NO